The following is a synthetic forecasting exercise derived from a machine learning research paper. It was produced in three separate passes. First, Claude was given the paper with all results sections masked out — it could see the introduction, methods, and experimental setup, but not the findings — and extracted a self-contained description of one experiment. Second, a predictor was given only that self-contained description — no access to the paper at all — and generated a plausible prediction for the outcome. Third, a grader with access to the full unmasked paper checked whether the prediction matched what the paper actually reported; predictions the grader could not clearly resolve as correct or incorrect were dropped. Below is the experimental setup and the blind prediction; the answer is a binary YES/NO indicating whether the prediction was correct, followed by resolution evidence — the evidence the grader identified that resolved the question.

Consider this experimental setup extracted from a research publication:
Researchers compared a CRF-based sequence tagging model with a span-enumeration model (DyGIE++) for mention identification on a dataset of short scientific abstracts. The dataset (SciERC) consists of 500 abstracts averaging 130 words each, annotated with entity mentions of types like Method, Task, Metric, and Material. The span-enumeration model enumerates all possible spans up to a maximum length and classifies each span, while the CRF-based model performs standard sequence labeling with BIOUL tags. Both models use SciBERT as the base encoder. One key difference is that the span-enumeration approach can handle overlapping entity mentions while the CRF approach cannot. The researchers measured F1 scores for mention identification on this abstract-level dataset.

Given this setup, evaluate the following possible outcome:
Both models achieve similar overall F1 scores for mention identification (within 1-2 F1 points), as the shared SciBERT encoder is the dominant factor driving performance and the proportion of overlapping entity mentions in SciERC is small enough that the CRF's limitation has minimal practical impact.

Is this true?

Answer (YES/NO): NO